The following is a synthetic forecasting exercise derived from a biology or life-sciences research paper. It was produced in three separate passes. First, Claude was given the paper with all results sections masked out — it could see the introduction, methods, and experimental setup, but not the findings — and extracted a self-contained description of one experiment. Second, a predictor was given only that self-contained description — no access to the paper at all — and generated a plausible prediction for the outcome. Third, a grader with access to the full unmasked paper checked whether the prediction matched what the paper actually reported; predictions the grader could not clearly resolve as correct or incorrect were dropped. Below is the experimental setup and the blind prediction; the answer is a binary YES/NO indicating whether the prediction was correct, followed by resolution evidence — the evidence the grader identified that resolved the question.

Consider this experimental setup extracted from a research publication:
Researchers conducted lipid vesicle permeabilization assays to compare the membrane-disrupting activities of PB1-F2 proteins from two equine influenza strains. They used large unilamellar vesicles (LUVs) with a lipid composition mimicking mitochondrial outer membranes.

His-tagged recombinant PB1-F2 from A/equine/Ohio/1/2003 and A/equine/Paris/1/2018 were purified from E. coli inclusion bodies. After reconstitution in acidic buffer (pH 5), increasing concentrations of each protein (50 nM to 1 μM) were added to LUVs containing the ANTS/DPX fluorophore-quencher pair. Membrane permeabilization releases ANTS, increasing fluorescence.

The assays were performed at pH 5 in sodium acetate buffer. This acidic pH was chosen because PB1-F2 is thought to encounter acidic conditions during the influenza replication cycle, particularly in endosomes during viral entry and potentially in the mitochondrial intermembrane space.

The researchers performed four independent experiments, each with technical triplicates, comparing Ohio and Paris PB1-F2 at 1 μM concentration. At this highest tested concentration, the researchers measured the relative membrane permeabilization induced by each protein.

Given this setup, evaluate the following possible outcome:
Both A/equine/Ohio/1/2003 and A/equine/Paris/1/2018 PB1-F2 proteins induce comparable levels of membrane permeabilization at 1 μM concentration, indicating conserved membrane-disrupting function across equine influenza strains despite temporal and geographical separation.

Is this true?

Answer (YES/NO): NO